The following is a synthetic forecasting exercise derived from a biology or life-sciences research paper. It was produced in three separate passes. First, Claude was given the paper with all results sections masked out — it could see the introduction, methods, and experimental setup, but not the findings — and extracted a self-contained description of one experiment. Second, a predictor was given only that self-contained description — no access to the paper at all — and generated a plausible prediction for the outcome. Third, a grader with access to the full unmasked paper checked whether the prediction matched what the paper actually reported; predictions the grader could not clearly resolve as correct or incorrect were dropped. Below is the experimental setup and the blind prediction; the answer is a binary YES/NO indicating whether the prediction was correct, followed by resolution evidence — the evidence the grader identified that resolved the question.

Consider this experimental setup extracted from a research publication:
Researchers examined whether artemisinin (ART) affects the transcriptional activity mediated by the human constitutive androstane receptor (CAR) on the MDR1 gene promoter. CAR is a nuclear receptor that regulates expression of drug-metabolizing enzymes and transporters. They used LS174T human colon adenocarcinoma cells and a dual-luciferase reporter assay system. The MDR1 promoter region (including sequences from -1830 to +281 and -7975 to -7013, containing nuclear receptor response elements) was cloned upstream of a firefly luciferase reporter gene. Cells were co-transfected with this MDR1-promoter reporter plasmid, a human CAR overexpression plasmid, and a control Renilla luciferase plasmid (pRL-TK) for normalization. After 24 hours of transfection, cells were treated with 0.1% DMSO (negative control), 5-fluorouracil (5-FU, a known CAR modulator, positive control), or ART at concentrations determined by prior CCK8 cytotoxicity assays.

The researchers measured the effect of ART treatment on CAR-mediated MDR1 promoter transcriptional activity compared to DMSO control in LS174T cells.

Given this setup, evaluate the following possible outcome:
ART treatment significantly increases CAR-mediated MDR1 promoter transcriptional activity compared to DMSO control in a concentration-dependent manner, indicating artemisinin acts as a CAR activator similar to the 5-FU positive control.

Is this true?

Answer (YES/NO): NO